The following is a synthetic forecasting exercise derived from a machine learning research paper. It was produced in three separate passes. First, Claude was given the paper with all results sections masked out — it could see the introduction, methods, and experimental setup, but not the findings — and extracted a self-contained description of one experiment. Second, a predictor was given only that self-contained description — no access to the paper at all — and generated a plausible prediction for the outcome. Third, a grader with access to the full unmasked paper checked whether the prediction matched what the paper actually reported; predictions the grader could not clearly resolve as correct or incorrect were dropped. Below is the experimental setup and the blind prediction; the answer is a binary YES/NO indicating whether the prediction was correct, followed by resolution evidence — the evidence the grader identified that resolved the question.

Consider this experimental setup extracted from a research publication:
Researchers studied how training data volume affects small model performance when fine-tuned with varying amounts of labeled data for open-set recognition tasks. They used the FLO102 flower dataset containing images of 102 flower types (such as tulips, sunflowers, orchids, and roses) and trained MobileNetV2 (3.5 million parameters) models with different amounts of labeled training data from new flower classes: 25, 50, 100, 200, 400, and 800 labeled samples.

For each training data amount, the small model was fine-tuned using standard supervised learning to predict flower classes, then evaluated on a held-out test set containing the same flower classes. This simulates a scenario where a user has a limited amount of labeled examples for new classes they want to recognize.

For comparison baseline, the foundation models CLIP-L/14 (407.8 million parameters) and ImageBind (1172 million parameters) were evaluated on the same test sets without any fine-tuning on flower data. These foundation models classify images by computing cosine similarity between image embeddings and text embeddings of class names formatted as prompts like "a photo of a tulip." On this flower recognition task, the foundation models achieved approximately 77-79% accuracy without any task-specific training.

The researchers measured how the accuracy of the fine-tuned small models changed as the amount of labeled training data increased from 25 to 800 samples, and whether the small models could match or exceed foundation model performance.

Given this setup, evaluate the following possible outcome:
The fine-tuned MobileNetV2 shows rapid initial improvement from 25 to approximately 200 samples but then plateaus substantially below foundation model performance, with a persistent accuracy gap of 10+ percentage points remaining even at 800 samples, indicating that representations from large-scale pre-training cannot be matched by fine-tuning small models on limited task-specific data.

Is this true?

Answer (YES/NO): NO